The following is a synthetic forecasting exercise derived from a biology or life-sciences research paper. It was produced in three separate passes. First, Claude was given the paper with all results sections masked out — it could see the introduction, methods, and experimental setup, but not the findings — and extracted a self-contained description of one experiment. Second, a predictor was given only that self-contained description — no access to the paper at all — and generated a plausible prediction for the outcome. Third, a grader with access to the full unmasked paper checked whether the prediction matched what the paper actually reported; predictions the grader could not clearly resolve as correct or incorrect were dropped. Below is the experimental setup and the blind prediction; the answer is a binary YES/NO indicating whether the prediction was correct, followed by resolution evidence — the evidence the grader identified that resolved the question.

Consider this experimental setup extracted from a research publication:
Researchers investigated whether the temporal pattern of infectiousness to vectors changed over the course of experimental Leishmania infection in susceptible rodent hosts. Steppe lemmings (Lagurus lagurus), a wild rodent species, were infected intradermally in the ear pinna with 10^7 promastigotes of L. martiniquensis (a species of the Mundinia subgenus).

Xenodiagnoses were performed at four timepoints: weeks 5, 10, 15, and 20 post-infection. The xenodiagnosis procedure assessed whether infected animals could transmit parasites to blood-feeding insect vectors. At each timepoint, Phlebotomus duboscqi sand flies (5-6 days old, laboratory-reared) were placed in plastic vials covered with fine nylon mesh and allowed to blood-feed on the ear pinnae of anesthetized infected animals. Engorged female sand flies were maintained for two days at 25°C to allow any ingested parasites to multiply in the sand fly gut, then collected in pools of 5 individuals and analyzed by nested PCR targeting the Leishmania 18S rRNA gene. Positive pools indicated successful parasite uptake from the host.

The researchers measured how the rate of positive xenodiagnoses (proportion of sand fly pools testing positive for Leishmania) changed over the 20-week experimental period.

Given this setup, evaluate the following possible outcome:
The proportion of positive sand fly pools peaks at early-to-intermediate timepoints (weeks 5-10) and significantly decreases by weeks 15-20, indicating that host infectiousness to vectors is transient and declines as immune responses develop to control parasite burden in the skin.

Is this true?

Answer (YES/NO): NO